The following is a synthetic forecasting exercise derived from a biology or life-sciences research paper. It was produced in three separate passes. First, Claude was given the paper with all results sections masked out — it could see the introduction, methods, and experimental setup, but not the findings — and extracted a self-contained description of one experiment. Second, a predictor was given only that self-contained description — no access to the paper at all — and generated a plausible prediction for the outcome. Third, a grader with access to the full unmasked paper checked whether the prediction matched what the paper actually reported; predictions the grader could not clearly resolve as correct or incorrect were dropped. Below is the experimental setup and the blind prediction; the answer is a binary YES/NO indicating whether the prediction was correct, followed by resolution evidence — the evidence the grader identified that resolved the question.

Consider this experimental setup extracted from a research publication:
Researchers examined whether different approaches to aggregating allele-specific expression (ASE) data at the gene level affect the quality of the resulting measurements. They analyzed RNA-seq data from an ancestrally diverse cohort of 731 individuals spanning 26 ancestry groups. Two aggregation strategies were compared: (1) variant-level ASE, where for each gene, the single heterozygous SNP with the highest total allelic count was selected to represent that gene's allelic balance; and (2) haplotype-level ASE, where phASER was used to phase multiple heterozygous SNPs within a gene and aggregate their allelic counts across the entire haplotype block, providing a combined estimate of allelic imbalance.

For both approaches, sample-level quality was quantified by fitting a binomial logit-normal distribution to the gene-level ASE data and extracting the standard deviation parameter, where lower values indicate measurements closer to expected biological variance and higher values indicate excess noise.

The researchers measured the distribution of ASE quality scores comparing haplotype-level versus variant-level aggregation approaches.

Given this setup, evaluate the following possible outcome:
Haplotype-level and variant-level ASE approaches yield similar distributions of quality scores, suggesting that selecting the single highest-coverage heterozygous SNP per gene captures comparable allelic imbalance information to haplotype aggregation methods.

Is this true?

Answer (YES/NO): NO